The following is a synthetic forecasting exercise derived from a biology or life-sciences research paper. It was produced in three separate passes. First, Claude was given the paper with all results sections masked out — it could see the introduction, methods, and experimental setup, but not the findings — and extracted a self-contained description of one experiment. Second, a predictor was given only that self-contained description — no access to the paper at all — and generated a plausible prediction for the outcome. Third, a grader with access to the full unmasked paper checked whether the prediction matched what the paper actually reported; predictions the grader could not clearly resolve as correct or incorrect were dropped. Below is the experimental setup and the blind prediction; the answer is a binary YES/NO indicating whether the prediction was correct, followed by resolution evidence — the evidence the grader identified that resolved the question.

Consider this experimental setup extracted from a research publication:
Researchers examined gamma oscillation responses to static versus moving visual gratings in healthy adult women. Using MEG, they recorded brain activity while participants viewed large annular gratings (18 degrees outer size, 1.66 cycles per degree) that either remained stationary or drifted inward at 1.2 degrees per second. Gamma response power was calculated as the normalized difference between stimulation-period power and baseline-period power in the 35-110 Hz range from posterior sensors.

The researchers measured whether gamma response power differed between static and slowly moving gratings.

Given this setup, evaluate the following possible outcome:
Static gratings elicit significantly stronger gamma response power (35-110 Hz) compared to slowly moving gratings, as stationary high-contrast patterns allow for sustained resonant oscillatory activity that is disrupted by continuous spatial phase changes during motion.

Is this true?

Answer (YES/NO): NO